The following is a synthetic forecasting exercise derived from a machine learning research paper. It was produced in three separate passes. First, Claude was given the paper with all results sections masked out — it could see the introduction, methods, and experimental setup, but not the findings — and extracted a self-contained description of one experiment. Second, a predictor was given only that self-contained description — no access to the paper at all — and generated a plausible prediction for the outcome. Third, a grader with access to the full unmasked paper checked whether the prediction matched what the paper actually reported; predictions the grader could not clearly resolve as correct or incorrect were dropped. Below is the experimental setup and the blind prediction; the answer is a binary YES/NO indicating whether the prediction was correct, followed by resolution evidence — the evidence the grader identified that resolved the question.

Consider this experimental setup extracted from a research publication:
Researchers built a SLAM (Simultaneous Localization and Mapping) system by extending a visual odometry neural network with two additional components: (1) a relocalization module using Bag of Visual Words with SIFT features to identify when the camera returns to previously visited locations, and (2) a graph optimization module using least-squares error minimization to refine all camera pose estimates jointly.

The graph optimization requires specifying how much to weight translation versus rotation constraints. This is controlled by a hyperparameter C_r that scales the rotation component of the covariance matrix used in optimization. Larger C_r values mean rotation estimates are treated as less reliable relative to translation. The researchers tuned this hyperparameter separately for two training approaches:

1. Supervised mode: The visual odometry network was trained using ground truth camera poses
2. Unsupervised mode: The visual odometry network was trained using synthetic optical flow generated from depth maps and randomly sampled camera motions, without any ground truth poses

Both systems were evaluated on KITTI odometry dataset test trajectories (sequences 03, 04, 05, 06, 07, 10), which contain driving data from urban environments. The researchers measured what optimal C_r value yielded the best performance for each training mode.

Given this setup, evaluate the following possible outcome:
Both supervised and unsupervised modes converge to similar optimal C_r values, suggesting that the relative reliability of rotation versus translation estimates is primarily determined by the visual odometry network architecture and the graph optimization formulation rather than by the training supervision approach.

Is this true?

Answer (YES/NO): NO